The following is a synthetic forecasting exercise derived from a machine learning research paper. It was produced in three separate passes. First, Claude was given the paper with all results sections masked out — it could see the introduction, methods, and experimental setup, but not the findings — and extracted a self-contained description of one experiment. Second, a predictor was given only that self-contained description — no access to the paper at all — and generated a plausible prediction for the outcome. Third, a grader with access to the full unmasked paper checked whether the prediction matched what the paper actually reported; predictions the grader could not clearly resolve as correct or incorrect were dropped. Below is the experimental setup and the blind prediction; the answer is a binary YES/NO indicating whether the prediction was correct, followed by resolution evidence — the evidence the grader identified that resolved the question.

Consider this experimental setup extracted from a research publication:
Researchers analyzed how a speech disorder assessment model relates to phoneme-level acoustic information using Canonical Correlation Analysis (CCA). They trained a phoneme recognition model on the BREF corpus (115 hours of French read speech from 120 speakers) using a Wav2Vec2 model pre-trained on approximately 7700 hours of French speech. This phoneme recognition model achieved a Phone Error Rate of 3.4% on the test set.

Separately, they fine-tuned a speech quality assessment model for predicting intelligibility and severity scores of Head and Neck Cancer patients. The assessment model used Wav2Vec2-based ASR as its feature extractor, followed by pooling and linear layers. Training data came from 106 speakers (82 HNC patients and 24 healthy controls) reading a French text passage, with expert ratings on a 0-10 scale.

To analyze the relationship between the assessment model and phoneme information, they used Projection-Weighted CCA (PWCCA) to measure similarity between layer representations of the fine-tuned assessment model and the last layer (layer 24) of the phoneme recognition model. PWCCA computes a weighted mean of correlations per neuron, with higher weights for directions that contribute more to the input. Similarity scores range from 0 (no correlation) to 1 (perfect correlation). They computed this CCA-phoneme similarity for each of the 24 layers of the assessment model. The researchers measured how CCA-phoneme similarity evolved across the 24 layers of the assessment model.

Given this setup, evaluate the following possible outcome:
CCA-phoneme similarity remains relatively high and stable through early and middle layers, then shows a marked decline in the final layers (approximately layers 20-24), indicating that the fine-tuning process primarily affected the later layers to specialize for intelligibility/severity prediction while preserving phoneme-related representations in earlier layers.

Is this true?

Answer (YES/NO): NO